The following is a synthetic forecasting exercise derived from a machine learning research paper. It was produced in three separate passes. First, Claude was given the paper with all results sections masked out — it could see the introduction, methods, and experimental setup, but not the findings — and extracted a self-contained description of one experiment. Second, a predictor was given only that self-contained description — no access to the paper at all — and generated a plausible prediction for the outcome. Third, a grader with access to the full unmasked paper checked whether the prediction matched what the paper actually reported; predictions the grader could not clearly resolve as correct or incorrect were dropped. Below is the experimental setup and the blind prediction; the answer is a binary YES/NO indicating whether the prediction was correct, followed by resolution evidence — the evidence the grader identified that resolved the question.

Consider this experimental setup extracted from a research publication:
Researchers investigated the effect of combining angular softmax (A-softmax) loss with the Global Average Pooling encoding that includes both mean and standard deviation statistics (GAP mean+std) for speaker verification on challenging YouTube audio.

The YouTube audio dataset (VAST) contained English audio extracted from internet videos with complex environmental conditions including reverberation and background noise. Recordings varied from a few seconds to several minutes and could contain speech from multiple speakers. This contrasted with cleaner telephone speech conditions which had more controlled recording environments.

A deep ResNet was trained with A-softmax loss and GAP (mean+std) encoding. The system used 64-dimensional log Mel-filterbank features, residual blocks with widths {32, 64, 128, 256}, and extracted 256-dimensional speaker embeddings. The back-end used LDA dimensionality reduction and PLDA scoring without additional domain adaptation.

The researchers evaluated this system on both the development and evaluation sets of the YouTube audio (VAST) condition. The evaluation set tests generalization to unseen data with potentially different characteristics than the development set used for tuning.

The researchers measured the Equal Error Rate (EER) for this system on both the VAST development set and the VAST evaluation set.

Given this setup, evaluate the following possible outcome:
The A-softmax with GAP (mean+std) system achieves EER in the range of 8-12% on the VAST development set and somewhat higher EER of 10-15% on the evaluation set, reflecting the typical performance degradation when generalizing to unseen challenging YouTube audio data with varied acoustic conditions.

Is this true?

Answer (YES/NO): NO